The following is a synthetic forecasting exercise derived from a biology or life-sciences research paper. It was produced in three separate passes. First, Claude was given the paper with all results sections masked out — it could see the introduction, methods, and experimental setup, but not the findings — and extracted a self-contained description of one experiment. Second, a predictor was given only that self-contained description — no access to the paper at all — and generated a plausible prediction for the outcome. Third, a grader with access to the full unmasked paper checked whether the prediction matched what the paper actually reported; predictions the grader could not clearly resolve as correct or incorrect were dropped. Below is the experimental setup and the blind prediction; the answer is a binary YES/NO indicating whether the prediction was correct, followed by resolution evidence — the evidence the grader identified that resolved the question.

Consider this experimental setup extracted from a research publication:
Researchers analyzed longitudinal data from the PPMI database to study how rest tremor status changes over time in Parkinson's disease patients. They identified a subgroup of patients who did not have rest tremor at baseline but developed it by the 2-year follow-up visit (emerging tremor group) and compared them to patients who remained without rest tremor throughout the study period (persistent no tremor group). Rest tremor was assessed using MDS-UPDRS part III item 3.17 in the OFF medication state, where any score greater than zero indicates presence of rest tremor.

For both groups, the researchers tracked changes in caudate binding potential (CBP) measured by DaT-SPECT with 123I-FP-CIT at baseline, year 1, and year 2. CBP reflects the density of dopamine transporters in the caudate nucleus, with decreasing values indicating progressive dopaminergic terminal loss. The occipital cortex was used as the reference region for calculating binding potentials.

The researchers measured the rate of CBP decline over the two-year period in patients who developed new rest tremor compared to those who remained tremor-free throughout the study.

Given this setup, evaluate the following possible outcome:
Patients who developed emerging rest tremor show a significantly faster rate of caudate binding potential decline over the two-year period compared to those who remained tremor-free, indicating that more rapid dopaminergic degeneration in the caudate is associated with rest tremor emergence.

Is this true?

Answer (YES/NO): NO